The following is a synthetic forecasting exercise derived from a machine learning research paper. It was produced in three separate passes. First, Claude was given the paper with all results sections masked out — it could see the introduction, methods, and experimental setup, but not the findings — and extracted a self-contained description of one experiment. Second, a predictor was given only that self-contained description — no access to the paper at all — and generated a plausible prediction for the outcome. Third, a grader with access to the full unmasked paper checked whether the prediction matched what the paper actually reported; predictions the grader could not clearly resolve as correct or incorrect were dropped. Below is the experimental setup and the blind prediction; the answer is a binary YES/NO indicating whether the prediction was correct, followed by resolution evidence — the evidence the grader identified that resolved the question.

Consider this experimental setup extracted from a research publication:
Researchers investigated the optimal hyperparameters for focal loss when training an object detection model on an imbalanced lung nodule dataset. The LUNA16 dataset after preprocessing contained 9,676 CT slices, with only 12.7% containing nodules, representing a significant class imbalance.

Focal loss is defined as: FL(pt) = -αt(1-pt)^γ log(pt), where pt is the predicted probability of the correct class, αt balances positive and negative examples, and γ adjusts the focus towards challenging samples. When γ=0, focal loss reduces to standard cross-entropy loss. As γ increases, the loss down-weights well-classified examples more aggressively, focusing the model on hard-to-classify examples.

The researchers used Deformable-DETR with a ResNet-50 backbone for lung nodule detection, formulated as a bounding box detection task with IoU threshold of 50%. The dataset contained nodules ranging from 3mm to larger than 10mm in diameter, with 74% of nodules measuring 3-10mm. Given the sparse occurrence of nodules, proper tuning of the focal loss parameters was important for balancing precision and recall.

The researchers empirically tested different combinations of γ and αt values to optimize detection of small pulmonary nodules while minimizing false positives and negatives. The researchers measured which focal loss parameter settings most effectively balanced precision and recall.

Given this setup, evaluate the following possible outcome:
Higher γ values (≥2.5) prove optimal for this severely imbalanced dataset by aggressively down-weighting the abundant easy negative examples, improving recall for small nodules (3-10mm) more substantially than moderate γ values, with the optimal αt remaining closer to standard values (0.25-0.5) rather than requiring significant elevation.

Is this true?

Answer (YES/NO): NO